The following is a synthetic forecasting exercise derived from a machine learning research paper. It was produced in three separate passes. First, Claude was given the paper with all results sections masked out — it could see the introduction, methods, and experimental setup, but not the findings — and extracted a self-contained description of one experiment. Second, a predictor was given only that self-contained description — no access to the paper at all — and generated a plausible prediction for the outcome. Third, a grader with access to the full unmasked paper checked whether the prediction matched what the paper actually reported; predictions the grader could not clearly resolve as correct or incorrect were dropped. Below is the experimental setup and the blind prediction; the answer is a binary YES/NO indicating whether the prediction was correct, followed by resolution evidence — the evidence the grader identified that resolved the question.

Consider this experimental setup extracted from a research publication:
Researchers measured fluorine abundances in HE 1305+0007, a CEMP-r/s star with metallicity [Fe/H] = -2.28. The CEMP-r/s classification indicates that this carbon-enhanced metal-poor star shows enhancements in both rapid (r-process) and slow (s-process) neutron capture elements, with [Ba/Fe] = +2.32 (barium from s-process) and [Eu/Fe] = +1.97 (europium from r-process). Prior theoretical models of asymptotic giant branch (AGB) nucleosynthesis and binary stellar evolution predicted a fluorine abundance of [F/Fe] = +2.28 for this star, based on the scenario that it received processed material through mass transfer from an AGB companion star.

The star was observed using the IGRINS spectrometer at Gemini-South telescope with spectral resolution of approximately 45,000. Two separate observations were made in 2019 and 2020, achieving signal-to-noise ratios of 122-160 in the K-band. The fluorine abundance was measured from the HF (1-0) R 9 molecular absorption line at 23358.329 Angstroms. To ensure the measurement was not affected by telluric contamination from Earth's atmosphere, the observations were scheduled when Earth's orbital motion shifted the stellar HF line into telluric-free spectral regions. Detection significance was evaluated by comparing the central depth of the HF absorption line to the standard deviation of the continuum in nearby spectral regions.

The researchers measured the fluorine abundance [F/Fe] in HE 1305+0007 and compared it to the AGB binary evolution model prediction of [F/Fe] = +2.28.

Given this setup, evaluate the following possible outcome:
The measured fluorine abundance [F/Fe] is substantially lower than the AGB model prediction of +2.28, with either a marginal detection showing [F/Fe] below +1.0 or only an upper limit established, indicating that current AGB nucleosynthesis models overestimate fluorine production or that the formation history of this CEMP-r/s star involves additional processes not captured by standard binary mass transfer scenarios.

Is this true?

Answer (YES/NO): YES